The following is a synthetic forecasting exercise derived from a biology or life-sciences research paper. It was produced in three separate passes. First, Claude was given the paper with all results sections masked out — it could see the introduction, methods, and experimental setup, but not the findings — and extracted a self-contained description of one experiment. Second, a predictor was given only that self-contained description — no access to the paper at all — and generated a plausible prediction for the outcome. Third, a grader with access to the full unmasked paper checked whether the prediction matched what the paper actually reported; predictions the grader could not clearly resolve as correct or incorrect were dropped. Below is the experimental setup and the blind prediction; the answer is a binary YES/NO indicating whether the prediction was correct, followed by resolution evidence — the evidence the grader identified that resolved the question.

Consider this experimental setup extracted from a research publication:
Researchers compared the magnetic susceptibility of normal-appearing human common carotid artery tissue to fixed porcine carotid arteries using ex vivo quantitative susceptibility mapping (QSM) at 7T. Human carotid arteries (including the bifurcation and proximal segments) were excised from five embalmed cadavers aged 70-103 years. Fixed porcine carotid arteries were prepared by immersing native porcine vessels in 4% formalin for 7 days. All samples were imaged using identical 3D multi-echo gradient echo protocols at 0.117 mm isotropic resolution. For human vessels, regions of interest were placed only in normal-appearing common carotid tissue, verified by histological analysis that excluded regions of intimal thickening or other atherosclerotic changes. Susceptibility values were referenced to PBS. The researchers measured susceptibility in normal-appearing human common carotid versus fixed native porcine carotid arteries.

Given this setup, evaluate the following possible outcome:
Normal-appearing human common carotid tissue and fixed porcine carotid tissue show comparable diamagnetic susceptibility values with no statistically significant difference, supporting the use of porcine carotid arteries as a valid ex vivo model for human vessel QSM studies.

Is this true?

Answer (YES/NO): YES